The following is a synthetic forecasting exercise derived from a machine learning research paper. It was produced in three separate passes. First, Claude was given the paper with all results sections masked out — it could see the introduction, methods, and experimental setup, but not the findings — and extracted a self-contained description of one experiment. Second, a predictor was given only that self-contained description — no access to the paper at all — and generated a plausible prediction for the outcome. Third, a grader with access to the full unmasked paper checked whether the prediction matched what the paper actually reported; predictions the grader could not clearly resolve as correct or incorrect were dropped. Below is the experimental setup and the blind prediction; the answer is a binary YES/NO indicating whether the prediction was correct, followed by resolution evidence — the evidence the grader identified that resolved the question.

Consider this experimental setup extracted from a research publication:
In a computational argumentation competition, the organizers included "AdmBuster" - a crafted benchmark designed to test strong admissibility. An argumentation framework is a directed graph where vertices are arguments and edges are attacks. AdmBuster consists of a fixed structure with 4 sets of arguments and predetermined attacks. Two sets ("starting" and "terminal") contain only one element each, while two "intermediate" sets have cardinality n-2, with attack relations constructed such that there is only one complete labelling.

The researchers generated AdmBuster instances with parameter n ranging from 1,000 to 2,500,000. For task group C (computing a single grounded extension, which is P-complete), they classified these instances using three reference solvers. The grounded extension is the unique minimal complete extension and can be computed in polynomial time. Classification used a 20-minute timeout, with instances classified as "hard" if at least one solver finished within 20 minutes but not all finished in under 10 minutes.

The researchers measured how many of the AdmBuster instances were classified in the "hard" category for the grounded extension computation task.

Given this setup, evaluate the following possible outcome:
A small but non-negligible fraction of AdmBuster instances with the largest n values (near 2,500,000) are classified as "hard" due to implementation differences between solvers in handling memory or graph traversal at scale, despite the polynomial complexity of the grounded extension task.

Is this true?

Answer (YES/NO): NO